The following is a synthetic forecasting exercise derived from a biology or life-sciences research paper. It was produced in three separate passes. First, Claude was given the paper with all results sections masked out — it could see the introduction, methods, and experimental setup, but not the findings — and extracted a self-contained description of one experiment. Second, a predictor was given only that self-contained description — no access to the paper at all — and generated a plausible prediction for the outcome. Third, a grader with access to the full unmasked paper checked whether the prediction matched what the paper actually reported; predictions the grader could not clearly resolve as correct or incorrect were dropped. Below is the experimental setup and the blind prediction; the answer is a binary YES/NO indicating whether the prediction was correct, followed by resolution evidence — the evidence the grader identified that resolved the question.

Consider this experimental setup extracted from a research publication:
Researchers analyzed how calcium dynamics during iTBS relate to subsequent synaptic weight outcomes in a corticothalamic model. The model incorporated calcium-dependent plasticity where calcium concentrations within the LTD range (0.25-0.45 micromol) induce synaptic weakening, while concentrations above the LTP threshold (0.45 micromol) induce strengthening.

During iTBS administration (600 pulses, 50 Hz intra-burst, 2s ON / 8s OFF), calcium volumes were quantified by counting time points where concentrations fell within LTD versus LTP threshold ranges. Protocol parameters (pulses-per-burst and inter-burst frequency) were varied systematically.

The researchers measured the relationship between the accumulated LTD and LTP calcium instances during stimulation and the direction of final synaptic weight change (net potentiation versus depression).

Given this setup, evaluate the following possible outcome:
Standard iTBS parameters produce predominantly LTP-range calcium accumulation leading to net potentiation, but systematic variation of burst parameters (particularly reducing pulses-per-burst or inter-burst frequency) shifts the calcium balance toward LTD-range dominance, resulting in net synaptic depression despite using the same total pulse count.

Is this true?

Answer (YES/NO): NO